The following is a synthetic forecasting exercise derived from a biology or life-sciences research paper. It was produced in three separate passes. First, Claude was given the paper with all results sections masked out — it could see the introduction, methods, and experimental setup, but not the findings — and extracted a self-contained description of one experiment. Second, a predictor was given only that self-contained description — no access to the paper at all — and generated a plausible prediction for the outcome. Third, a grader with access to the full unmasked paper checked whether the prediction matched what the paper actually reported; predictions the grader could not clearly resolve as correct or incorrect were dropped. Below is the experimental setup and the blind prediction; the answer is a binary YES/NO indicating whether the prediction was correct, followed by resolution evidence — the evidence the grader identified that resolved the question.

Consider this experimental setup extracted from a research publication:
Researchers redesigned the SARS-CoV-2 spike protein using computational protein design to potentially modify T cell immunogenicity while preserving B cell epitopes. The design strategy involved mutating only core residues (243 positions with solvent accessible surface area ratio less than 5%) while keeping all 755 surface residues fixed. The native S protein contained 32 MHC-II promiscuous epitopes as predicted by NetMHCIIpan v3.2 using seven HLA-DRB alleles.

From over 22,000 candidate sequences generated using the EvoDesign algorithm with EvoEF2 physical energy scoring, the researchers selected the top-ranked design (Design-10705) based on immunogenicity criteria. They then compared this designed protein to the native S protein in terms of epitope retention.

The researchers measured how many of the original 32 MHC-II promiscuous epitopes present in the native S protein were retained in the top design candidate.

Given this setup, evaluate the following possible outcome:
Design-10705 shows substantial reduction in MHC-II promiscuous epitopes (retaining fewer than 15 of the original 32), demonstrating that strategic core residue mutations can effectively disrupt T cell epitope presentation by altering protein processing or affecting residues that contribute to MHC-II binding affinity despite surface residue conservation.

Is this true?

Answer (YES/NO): NO